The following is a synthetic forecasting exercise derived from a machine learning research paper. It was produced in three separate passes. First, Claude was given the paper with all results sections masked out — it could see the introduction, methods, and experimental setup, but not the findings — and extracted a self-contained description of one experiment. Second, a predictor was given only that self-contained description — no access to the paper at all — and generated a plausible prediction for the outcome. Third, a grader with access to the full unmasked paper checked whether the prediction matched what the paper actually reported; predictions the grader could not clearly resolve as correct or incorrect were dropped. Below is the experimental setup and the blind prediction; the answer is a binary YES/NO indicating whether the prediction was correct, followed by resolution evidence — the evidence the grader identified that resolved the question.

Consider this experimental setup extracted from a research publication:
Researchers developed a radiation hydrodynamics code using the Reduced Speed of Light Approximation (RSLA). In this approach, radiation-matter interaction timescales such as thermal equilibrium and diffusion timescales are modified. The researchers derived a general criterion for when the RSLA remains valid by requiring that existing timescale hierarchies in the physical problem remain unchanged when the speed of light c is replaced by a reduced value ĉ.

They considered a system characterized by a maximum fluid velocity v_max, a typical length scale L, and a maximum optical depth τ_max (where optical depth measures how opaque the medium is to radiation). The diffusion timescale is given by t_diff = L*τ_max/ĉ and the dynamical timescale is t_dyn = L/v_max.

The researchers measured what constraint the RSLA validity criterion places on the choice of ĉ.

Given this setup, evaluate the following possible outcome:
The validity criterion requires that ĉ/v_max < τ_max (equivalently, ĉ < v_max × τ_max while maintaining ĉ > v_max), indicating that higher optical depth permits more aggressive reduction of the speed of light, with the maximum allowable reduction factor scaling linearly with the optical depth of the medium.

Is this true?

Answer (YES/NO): NO